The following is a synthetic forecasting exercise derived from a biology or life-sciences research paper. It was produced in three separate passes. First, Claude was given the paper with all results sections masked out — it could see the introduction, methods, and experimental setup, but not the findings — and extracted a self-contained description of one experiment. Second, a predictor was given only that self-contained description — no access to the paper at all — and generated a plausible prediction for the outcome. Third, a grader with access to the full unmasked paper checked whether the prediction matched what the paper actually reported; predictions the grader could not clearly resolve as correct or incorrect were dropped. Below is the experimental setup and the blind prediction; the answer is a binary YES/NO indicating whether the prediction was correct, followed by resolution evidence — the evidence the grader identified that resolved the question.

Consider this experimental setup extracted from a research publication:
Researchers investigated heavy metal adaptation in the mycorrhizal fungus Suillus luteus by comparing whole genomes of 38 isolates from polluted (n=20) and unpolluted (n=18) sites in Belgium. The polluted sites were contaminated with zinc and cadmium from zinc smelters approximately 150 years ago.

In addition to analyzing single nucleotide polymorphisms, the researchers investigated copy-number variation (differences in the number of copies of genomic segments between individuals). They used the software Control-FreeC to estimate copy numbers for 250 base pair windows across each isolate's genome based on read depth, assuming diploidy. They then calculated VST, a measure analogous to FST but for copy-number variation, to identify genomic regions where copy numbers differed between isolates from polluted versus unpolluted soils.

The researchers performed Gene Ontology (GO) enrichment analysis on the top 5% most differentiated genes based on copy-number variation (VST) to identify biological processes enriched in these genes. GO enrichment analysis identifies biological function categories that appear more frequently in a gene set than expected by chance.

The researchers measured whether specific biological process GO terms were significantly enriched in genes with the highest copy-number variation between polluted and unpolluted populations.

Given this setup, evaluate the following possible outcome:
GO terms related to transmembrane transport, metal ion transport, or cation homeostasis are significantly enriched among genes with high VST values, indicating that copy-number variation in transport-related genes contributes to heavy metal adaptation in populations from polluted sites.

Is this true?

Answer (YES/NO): YES